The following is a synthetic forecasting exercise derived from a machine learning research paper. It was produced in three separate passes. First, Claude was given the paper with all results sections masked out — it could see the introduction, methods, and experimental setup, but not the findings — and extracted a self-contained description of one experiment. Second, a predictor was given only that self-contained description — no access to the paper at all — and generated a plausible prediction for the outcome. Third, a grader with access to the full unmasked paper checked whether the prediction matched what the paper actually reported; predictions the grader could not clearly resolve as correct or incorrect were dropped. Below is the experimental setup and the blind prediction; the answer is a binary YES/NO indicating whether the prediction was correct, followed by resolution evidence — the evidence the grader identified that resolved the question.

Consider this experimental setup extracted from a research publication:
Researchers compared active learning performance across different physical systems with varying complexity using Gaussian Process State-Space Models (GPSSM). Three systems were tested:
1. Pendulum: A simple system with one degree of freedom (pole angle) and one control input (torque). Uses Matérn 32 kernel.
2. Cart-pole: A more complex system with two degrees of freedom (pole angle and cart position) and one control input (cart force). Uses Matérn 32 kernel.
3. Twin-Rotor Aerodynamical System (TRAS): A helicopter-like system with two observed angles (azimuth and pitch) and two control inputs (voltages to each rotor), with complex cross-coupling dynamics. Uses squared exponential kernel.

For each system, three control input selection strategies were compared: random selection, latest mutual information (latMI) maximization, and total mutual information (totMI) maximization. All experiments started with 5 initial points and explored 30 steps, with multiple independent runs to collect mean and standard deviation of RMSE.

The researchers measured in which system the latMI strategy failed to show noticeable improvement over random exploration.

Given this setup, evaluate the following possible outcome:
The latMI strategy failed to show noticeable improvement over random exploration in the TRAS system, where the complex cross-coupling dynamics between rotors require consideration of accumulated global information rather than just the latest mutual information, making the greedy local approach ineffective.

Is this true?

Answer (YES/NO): NO